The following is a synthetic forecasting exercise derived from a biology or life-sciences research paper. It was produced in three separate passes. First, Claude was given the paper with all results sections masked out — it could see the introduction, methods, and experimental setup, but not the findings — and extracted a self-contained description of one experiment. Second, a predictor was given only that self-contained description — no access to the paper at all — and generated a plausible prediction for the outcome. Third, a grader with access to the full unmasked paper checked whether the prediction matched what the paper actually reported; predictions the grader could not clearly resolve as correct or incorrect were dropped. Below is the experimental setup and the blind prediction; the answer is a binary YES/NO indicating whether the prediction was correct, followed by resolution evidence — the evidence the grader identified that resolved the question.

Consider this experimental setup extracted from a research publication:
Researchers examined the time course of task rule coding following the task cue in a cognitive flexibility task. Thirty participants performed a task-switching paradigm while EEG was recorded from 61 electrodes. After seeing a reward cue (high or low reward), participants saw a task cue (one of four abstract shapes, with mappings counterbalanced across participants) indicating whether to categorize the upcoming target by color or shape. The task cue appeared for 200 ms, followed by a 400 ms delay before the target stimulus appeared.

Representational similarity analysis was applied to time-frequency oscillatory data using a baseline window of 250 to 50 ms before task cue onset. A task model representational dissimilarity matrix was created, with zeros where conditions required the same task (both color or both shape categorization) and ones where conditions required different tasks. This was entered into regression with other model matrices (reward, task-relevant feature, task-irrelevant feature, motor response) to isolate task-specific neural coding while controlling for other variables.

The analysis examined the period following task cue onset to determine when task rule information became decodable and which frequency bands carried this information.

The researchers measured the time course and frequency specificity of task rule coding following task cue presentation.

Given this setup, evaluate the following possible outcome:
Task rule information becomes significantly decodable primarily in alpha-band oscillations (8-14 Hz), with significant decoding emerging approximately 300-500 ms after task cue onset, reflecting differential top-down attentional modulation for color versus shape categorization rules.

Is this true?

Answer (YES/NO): NO